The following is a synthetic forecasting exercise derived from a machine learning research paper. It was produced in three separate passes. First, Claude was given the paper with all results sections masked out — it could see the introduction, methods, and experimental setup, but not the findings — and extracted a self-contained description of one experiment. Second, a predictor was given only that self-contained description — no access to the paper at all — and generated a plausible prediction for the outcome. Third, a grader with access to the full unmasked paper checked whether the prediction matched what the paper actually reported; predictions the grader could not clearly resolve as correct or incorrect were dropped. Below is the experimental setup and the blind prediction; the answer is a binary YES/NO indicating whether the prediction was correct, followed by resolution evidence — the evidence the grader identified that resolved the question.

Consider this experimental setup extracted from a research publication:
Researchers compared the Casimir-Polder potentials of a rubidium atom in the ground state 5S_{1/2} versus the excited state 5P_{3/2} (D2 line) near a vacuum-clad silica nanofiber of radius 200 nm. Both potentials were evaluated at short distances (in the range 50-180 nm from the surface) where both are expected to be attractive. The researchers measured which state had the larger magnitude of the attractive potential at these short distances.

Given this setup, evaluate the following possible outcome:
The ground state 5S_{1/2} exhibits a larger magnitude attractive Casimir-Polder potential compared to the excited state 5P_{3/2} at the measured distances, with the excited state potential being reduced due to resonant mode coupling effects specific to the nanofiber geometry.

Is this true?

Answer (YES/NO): NO